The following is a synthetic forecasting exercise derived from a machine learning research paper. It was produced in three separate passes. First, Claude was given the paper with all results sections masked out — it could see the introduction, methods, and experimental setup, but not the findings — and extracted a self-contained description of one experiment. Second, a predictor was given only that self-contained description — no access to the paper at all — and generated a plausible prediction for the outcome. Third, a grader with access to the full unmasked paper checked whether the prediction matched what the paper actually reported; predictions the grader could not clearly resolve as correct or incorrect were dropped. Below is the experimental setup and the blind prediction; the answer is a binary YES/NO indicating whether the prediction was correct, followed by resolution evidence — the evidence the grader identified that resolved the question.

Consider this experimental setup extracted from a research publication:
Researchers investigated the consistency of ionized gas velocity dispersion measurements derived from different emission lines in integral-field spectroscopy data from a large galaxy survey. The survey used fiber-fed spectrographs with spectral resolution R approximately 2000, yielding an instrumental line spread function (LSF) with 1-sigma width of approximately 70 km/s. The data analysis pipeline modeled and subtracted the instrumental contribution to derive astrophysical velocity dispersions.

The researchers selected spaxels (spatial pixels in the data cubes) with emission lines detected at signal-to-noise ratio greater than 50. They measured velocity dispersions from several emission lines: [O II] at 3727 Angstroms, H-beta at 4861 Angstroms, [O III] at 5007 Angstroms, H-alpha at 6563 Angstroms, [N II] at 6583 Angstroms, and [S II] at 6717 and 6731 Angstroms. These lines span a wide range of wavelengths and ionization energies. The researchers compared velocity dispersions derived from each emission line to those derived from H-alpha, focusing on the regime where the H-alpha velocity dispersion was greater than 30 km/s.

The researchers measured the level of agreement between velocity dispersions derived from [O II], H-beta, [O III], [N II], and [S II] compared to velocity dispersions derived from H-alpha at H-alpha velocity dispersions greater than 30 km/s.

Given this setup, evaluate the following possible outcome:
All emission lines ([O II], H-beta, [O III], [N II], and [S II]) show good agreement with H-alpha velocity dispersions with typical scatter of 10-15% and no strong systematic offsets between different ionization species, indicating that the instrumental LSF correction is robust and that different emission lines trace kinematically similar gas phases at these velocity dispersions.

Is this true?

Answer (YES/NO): NO